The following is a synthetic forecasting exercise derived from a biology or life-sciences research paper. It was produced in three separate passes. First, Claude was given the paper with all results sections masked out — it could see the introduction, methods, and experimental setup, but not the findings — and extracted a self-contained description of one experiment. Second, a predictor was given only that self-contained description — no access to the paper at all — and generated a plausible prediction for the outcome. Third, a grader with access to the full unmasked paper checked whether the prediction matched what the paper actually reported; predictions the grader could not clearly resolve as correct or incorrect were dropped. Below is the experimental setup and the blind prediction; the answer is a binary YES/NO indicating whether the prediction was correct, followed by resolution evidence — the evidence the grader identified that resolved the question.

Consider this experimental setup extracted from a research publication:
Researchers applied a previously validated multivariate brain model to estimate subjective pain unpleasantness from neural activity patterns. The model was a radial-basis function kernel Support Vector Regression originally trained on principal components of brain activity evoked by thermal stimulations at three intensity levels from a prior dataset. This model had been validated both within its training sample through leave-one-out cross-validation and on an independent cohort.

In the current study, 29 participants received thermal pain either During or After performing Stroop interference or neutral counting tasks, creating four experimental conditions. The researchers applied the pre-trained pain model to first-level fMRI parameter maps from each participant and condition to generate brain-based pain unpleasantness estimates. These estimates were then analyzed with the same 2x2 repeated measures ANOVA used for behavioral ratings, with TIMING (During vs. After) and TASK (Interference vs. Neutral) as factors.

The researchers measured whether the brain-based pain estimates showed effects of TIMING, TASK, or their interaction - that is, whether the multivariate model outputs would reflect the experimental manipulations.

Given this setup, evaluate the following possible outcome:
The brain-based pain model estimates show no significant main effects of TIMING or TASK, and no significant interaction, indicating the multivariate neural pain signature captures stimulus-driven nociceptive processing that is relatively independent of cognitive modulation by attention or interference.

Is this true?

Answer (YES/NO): NO